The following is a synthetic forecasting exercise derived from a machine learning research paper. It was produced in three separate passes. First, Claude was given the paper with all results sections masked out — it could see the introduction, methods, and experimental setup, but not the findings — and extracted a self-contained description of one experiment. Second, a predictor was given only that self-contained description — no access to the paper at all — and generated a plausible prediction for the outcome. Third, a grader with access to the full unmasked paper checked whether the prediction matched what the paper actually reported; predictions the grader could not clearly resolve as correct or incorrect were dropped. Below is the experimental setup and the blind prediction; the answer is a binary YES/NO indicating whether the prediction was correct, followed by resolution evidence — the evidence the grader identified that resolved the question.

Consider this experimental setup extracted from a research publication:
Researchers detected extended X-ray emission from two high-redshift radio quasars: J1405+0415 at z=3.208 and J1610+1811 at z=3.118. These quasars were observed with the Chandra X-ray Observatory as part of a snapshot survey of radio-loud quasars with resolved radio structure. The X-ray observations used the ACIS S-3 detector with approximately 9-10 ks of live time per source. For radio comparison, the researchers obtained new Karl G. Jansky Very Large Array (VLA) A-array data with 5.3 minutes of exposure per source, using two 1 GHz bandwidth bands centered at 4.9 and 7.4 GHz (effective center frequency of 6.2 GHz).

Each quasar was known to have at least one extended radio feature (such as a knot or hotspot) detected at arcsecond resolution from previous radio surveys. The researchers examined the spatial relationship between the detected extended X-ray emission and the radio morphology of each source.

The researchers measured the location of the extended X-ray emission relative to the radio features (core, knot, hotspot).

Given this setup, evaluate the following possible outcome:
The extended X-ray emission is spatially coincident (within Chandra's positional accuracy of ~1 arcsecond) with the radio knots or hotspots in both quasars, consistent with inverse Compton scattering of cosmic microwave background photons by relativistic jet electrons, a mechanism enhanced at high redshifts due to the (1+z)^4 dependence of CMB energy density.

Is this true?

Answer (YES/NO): NO